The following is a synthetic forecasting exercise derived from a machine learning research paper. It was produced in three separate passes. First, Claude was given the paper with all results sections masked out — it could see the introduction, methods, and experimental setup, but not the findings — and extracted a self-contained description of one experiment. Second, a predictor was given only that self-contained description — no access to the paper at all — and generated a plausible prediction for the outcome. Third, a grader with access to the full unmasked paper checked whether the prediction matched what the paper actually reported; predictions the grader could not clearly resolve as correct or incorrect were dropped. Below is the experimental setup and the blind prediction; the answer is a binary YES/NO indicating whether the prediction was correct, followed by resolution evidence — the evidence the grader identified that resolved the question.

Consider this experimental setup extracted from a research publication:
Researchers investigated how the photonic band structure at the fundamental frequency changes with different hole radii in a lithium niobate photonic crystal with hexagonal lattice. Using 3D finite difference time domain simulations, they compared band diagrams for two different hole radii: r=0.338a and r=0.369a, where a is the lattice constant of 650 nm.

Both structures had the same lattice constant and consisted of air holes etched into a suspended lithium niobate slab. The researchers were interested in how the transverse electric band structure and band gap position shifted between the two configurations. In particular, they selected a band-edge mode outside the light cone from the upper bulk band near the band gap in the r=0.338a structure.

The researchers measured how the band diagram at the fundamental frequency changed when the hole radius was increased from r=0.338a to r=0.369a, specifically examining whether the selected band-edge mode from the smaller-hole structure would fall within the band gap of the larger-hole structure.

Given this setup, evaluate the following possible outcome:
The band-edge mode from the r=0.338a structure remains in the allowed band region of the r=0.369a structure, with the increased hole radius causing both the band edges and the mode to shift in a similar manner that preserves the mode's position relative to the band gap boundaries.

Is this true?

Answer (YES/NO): NO